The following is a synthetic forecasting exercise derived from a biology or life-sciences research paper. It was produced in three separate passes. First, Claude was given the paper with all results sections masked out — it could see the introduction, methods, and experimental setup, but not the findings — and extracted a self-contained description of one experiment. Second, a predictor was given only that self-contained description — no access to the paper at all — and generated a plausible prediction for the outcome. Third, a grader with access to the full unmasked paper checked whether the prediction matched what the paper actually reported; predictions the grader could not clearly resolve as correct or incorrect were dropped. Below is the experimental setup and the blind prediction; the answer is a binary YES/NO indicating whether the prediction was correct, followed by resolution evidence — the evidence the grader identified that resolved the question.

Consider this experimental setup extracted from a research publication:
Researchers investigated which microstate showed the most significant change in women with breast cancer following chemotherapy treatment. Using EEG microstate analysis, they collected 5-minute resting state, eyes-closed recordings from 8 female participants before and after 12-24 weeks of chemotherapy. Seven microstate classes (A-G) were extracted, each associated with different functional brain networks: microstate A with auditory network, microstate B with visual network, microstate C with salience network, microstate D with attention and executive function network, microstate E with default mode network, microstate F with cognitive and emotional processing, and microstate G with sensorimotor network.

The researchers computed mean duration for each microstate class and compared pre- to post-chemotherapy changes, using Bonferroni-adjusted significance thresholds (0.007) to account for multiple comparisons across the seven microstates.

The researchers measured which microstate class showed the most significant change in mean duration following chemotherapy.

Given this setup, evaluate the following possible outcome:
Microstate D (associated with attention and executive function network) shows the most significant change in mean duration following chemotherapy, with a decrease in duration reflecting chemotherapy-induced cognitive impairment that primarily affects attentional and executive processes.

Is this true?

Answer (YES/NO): NO